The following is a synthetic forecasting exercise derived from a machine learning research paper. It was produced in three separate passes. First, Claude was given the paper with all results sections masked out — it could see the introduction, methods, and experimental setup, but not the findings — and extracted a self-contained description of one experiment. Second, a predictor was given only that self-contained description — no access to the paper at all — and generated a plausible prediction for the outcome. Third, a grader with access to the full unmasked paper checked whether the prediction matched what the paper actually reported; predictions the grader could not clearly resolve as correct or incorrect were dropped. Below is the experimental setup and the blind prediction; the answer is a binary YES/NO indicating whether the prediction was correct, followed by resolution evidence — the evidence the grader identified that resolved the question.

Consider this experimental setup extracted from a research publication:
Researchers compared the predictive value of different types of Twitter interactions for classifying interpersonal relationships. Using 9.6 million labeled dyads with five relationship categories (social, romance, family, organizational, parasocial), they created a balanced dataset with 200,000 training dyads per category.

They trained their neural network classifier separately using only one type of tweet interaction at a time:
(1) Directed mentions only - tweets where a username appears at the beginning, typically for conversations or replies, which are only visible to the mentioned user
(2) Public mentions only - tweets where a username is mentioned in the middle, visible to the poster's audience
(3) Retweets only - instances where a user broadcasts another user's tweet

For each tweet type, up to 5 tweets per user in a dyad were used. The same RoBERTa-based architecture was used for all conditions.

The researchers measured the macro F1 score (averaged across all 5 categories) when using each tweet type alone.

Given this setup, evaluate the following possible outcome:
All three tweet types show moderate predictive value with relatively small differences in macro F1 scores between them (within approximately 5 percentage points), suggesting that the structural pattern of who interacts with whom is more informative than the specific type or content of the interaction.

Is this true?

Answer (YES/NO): NO